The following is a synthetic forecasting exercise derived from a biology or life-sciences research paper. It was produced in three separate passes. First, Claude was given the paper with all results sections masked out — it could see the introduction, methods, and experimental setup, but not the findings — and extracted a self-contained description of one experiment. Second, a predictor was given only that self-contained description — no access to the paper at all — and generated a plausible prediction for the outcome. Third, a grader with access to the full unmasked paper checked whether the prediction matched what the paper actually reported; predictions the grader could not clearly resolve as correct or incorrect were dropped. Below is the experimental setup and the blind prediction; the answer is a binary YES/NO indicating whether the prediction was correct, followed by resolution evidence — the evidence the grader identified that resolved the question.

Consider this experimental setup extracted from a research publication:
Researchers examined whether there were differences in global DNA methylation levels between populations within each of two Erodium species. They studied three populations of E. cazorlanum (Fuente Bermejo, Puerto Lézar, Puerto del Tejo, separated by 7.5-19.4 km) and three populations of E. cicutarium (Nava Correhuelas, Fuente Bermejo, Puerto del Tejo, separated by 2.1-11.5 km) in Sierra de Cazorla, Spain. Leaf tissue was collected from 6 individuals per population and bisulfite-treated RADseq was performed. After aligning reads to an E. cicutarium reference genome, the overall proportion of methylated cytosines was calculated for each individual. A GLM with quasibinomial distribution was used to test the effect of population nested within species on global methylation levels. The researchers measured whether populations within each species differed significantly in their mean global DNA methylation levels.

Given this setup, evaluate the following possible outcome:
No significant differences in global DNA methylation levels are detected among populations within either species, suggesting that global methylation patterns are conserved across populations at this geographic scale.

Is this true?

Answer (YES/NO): NO